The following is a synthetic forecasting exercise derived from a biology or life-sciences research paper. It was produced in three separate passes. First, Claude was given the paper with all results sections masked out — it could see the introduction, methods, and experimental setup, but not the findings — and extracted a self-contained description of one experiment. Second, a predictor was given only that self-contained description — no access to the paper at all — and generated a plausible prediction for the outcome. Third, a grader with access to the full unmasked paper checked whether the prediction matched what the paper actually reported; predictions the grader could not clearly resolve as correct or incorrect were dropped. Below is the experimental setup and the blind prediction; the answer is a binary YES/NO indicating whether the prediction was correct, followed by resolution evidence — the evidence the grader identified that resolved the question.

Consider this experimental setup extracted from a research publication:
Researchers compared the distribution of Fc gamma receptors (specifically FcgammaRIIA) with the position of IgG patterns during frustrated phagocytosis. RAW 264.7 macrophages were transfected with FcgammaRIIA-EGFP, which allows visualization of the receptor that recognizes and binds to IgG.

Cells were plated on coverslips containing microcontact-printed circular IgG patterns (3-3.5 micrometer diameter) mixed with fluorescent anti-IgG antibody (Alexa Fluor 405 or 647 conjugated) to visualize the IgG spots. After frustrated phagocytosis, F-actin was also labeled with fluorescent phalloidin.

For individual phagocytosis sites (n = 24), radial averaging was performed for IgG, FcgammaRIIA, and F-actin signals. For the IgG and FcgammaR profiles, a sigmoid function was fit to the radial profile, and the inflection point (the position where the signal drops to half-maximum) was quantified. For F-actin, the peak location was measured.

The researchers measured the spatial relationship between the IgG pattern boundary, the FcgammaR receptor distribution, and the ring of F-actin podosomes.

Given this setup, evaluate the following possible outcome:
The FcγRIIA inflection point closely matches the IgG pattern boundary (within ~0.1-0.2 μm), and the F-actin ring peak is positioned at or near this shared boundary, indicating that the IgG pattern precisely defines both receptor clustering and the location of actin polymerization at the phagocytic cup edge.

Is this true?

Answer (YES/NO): NO